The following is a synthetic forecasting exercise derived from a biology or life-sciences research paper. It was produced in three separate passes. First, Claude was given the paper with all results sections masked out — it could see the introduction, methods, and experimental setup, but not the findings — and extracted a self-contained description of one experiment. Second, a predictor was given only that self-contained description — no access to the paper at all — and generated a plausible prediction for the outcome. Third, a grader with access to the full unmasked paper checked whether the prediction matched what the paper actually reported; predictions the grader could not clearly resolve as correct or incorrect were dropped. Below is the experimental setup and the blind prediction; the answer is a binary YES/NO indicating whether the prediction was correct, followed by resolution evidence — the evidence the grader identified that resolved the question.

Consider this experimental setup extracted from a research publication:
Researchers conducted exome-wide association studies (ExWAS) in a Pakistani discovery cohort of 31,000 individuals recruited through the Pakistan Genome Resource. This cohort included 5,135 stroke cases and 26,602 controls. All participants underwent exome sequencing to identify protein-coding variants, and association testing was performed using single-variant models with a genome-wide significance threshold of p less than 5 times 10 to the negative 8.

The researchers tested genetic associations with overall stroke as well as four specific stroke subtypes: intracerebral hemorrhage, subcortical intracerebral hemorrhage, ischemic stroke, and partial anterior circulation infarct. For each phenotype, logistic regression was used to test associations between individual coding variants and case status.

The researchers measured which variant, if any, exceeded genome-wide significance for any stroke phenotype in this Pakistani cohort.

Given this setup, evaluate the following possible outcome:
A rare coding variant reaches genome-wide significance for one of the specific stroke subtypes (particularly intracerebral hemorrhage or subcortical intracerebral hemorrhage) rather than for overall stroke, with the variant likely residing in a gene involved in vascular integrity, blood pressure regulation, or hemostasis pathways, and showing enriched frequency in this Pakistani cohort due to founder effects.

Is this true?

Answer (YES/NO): NO